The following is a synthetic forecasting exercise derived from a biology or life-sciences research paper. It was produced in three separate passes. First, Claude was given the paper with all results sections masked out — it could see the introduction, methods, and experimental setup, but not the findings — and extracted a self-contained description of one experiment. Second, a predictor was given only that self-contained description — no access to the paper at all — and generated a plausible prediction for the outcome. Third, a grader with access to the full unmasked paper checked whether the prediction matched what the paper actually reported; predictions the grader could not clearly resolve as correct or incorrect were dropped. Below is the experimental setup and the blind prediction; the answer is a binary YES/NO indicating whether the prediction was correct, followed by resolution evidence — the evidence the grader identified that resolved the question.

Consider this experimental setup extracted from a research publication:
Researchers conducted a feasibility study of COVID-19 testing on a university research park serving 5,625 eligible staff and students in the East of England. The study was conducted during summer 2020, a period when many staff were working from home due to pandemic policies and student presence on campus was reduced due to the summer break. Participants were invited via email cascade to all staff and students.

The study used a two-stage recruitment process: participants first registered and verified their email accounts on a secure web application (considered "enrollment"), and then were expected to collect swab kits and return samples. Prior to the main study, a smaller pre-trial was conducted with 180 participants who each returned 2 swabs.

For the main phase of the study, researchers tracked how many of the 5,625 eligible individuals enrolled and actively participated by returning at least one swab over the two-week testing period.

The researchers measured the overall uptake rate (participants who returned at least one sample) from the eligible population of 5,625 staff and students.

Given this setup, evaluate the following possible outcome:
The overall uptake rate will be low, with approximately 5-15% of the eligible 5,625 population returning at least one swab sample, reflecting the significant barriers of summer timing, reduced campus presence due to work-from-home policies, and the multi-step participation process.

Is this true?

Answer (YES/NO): YES